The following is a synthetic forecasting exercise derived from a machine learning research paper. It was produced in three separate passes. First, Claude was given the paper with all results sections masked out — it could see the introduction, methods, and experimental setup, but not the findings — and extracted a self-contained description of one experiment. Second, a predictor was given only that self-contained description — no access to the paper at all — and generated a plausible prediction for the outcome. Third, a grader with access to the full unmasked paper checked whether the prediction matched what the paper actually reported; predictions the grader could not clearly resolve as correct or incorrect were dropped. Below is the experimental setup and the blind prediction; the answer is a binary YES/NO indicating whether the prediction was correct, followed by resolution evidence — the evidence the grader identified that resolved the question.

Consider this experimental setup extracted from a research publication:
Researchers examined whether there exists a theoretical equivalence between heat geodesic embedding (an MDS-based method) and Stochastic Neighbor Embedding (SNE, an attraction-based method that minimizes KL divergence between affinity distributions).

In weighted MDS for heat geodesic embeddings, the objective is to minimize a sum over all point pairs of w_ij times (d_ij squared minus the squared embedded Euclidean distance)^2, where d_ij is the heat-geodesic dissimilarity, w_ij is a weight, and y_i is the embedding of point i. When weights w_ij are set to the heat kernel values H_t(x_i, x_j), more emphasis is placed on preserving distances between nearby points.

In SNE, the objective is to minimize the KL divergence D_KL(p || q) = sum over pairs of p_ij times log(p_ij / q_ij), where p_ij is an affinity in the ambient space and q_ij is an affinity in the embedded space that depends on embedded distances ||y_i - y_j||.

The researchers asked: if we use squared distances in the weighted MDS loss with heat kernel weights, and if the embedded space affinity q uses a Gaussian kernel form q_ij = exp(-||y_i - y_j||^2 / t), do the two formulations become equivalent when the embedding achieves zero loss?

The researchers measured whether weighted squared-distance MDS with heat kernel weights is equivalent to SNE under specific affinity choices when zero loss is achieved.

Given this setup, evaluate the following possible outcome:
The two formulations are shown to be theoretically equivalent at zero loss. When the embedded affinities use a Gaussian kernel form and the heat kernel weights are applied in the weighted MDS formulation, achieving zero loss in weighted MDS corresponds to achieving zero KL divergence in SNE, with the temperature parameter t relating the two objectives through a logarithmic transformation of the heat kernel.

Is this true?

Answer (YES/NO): YES